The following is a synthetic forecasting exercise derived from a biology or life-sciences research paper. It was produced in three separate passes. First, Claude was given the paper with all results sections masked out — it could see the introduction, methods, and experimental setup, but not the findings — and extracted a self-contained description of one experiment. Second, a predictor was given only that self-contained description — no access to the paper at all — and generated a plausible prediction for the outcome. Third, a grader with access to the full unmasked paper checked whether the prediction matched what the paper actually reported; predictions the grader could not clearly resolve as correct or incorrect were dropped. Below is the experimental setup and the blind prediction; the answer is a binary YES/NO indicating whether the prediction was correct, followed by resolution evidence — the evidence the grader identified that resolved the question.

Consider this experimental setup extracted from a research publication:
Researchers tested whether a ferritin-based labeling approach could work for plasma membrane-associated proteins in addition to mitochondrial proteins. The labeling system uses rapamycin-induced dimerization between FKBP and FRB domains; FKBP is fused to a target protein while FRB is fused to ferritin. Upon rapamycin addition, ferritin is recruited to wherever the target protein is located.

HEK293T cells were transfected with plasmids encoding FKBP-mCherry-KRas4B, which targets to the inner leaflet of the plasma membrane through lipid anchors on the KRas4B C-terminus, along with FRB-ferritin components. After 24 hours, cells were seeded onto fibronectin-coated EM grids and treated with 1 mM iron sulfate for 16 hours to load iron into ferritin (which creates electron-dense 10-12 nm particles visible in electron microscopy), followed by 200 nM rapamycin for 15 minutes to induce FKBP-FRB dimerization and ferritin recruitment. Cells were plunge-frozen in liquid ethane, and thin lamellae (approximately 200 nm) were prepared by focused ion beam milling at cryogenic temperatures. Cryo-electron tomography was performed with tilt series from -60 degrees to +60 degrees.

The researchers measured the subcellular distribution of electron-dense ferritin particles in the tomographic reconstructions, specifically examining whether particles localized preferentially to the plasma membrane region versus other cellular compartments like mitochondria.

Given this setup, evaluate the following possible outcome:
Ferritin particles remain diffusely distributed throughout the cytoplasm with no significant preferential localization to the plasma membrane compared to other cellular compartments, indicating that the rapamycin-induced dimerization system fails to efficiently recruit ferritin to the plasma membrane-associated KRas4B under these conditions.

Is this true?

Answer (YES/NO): NO